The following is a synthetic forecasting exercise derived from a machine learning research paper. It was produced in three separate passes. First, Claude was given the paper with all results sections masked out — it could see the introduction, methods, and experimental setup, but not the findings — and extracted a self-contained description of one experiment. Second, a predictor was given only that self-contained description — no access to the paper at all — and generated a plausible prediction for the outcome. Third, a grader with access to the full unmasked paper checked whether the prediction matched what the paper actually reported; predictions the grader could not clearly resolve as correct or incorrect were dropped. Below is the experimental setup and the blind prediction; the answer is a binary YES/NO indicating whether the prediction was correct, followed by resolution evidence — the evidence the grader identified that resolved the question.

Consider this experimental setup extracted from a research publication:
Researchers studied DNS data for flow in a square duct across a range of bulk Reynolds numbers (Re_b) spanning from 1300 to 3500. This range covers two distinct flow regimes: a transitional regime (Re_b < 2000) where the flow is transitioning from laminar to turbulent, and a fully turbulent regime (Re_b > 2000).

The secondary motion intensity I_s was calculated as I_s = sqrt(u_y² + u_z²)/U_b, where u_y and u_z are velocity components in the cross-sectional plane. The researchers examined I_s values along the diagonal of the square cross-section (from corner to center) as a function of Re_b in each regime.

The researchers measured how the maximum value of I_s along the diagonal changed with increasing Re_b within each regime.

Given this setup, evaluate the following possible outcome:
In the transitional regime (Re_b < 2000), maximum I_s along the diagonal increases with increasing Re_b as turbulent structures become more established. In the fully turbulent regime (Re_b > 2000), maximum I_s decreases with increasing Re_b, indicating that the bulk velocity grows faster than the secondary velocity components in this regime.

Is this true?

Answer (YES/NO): YES